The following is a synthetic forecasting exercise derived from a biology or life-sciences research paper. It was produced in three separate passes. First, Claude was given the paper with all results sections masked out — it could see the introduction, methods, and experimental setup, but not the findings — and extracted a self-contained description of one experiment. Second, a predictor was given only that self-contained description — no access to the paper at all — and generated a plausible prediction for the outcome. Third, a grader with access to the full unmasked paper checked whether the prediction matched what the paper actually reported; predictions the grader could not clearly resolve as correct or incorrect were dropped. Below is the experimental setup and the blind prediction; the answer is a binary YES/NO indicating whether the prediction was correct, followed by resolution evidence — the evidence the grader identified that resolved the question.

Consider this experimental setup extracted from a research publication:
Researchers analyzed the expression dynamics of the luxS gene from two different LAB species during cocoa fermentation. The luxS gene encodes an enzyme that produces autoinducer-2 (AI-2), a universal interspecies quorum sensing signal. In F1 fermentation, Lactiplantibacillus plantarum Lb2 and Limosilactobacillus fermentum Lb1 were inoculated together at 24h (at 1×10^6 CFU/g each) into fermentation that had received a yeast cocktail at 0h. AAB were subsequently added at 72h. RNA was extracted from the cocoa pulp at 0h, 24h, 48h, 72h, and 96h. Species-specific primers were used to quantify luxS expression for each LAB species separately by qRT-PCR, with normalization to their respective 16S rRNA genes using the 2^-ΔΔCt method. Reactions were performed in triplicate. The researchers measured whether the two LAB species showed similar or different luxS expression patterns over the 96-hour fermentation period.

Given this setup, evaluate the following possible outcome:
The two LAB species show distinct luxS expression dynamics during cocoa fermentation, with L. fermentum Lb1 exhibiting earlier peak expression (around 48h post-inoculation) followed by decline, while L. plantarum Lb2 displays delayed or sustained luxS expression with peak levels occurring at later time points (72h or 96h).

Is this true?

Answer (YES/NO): NO